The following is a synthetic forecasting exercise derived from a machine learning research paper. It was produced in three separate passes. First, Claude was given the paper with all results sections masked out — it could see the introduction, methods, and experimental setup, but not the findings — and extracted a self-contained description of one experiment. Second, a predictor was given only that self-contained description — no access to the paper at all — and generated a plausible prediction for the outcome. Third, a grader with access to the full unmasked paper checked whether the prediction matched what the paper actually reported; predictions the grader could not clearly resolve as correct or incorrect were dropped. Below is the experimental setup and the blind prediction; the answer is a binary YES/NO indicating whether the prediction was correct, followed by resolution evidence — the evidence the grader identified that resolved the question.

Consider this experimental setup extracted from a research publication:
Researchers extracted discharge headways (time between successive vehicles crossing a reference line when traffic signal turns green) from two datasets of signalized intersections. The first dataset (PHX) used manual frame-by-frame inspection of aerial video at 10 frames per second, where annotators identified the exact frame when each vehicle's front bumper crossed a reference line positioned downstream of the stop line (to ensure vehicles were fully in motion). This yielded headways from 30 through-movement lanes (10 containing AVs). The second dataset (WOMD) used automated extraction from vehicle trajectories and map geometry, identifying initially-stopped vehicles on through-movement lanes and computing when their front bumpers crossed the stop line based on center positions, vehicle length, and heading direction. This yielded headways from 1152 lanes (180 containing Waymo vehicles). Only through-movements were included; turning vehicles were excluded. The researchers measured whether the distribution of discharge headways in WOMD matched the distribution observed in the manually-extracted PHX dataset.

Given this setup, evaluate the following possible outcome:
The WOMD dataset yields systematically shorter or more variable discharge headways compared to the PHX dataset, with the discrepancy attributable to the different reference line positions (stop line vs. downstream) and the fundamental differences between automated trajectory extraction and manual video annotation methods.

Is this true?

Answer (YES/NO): NO